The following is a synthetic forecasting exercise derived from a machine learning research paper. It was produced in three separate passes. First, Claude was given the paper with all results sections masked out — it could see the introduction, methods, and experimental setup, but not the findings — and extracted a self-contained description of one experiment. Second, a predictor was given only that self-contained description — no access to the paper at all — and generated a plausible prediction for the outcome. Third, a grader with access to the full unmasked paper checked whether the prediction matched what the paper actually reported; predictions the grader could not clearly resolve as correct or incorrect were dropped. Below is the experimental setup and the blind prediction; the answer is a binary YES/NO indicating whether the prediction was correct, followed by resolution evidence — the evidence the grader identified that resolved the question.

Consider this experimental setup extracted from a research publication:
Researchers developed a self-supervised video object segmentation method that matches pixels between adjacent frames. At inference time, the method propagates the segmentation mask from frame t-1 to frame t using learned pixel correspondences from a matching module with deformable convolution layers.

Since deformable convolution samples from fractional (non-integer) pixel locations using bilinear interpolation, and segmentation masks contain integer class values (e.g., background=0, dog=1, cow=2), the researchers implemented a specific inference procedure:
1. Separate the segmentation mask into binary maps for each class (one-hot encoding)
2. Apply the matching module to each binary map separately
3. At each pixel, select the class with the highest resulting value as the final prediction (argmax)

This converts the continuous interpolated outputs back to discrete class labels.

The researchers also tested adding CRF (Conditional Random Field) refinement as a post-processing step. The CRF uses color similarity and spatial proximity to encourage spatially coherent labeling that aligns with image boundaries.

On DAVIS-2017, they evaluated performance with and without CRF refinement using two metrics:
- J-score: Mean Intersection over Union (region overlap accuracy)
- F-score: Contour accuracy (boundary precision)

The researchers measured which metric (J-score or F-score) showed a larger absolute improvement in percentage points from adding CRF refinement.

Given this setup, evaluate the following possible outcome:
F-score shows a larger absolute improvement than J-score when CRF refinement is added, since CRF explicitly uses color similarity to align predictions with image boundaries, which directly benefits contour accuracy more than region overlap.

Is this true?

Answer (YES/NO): NO